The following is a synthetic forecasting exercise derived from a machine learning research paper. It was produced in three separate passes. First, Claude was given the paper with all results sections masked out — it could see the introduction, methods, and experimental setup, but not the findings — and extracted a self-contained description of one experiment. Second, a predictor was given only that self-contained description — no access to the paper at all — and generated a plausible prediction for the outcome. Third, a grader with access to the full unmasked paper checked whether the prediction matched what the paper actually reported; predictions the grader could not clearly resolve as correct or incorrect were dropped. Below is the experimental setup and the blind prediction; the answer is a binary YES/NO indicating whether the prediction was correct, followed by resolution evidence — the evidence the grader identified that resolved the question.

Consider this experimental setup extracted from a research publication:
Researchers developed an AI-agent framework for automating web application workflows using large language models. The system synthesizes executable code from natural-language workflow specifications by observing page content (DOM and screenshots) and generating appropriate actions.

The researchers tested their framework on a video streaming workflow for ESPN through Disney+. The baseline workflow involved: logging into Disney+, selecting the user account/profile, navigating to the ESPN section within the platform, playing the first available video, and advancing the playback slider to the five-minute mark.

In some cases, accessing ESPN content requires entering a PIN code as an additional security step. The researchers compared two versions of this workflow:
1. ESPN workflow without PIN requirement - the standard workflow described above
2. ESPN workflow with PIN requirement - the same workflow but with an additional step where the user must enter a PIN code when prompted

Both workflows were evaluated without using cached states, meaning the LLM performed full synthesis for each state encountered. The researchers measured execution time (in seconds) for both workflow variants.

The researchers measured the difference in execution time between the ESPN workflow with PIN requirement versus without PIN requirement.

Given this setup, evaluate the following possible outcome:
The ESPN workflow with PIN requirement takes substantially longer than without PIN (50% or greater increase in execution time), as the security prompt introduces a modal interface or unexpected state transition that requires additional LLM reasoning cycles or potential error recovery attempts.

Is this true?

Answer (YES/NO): NO